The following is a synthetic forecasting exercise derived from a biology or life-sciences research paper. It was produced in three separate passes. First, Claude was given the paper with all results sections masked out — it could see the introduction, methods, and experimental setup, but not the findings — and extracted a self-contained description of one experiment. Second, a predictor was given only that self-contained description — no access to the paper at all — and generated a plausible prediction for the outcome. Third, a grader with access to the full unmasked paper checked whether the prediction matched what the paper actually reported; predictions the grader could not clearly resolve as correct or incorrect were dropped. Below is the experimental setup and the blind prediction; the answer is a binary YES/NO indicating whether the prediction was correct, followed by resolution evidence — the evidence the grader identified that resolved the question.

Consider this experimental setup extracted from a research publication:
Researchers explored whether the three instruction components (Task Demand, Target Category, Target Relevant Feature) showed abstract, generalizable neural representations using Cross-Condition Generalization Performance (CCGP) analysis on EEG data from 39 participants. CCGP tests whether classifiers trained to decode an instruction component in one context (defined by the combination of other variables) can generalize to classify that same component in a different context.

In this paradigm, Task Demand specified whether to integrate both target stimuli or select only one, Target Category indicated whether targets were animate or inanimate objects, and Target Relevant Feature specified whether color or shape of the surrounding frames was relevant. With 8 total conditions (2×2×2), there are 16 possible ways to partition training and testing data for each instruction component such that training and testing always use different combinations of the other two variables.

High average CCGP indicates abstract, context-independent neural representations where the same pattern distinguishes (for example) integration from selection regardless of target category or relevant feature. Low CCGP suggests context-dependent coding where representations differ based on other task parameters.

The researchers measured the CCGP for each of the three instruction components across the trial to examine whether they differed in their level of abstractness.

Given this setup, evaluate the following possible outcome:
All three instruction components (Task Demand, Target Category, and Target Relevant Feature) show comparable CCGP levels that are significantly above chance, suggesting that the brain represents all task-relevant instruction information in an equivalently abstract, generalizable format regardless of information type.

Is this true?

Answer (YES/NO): NO